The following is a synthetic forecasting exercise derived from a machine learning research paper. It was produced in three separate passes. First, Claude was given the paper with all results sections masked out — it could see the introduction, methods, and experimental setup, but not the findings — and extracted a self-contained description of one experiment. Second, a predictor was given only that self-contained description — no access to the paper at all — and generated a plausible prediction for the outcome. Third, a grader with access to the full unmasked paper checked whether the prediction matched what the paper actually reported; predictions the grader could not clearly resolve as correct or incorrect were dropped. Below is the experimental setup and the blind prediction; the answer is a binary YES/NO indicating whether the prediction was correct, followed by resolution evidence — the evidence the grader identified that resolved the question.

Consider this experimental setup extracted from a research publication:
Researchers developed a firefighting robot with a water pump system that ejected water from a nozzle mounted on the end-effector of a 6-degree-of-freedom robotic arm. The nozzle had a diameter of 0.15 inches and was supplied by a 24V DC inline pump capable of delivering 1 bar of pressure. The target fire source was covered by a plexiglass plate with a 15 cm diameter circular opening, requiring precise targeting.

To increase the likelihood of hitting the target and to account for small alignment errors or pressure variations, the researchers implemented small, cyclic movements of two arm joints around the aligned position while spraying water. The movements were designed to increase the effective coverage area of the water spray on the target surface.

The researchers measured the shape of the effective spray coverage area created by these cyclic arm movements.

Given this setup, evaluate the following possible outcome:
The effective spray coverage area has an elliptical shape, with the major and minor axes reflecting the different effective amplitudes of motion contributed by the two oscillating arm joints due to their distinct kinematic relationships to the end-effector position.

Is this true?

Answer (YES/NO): NO